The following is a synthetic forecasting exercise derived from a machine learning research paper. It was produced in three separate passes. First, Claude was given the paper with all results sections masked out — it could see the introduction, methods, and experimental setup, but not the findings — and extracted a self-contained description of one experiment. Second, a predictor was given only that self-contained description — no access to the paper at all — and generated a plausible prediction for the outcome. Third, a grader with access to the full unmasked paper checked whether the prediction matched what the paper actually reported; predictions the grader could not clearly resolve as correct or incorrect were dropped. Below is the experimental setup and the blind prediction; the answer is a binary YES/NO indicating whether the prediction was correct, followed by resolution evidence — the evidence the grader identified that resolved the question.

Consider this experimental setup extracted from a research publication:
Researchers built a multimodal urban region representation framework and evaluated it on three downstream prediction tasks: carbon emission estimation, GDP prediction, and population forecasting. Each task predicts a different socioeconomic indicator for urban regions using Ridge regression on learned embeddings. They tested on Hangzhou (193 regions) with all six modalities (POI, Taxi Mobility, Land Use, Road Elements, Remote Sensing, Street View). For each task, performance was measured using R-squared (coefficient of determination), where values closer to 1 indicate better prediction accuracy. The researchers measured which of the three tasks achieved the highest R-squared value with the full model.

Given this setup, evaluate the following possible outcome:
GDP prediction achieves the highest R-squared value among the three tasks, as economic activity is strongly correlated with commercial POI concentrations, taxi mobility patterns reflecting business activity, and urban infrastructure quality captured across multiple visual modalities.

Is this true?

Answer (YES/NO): NO